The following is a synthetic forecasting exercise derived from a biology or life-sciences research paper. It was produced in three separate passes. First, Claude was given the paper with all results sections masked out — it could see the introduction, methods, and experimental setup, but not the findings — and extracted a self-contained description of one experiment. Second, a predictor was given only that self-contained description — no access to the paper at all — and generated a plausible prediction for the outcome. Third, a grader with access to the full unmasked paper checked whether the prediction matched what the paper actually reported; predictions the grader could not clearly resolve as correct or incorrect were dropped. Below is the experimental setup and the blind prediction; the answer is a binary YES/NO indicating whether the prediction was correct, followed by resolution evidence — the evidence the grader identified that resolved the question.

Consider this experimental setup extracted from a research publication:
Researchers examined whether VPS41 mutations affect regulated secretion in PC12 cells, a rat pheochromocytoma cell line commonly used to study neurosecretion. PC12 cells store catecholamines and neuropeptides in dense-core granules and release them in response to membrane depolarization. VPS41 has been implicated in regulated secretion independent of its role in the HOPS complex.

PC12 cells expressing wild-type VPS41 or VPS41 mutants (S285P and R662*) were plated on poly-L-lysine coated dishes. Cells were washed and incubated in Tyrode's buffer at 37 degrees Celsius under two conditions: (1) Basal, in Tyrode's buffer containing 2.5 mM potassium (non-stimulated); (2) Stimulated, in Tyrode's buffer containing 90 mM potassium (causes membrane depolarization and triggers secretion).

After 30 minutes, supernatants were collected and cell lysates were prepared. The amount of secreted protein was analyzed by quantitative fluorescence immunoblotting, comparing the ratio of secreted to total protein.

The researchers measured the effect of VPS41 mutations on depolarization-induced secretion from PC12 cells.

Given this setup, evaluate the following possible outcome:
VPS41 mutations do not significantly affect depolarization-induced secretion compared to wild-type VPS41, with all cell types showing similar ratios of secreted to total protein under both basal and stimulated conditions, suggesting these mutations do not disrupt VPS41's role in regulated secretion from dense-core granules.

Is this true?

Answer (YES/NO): NO